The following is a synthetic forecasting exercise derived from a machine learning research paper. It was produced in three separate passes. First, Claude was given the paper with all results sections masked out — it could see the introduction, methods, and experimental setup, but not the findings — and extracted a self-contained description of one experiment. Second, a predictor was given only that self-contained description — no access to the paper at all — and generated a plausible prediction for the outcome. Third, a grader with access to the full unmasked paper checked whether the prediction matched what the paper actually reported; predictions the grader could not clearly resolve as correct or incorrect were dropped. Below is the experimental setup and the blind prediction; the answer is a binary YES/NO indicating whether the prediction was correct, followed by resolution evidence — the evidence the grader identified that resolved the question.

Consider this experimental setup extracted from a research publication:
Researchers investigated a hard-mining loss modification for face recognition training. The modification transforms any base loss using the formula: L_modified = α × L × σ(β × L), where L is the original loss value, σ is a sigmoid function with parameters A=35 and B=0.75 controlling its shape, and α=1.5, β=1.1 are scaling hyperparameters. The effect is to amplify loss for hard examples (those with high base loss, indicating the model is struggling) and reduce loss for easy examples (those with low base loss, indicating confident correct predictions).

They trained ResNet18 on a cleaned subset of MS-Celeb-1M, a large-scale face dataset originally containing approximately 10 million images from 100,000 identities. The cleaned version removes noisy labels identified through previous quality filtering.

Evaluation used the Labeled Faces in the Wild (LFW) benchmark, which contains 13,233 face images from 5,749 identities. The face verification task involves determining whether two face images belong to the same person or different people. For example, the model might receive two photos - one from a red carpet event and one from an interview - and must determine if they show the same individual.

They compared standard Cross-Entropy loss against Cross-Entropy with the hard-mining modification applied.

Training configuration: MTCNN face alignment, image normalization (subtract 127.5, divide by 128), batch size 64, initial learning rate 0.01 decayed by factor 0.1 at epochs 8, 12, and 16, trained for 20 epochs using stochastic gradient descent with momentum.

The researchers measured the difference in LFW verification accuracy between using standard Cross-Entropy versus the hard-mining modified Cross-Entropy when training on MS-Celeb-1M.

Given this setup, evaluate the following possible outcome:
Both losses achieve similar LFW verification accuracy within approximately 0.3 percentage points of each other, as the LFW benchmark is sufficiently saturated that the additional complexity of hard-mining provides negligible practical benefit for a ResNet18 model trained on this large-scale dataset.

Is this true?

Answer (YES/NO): YES